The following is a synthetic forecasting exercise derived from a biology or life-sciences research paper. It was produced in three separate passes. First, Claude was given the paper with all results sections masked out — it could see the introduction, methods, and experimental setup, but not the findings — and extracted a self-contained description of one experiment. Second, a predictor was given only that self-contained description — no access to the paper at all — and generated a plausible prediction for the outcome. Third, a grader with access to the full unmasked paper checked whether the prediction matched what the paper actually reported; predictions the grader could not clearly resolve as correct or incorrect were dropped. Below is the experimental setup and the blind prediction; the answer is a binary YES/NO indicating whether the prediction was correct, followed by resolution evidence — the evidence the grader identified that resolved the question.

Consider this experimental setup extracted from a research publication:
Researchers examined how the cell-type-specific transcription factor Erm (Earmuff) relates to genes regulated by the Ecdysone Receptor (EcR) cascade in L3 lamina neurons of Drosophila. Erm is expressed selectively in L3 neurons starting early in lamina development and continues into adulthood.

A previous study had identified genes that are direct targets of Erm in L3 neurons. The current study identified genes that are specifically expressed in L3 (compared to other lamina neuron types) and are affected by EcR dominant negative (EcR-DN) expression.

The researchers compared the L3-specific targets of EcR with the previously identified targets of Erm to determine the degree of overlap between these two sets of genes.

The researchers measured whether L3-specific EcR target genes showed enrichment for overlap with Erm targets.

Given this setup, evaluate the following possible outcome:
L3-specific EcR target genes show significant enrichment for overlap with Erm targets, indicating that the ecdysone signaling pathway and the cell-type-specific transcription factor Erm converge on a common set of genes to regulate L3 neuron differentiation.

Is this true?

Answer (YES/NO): YES